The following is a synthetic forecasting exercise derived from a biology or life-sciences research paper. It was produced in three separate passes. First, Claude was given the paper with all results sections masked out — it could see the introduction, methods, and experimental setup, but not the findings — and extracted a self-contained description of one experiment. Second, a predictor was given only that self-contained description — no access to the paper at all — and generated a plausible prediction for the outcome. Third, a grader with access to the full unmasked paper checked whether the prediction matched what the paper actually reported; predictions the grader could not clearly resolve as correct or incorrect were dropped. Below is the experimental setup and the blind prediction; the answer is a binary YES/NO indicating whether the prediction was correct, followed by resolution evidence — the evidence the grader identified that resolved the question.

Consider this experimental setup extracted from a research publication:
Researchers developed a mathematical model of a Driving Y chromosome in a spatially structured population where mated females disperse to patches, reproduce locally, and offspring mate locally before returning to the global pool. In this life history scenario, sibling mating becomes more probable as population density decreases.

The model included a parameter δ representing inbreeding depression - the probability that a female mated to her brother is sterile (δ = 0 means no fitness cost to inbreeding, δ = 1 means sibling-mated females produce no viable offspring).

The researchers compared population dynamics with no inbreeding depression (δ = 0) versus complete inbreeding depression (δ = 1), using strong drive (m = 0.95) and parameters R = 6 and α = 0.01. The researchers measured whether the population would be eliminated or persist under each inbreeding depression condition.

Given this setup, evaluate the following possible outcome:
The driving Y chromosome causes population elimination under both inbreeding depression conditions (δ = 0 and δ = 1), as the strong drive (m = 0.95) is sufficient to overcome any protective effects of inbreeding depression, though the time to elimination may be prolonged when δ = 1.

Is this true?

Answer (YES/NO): NO